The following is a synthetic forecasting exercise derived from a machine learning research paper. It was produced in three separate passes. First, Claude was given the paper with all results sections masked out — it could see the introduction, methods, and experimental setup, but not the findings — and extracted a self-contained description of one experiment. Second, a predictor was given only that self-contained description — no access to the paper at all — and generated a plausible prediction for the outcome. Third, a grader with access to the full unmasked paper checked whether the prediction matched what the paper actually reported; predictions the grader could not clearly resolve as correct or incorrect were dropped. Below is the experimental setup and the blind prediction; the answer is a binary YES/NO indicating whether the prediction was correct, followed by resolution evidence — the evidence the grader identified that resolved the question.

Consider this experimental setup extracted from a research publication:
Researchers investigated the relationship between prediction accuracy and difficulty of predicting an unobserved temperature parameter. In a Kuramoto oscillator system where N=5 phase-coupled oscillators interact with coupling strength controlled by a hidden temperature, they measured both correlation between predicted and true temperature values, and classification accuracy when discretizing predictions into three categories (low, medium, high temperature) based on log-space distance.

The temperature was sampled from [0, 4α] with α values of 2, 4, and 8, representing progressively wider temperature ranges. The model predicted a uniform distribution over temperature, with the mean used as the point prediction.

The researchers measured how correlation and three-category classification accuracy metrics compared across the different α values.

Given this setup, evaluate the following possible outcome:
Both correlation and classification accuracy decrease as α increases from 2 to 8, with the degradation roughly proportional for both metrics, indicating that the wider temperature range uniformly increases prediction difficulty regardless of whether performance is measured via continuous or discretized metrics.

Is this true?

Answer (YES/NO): NO